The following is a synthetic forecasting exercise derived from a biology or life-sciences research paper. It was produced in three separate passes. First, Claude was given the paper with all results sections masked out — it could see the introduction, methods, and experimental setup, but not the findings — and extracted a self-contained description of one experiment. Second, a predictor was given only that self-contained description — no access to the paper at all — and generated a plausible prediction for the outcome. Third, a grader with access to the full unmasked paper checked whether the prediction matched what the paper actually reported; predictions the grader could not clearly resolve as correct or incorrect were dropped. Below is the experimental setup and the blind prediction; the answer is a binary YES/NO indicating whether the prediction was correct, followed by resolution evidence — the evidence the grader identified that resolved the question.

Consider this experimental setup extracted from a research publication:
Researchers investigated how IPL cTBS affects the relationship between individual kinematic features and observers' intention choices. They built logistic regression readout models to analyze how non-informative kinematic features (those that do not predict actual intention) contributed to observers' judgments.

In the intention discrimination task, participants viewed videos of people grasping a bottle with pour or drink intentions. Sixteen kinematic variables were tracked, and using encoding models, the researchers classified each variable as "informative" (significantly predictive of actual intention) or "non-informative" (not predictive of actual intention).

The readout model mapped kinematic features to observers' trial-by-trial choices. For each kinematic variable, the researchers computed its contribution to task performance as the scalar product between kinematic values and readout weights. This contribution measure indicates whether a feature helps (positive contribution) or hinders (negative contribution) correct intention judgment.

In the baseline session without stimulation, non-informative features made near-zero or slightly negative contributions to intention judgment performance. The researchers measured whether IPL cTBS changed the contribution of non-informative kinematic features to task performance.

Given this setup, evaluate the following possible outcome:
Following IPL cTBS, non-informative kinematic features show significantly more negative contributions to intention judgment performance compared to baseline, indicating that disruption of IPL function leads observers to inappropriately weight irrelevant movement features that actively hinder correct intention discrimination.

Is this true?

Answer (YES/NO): NO